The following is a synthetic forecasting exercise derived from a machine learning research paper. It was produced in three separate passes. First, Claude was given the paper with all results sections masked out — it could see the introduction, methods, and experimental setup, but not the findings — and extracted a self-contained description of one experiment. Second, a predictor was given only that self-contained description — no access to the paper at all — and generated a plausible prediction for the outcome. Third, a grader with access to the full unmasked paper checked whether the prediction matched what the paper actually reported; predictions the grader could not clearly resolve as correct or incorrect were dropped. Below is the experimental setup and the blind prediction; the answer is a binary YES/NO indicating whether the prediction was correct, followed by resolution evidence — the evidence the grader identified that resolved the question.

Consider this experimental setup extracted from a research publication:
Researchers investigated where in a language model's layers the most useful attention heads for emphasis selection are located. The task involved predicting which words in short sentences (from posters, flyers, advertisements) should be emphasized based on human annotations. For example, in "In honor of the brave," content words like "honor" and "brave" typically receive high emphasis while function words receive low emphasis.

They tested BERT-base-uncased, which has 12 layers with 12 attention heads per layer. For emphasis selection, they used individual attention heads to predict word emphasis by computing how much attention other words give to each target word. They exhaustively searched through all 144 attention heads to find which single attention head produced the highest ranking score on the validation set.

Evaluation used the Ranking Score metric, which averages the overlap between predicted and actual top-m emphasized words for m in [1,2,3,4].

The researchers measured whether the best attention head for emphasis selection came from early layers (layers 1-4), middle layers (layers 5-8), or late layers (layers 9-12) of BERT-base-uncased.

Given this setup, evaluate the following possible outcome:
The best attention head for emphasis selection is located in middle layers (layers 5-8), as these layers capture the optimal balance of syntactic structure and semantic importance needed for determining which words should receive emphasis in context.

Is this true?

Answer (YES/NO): NO